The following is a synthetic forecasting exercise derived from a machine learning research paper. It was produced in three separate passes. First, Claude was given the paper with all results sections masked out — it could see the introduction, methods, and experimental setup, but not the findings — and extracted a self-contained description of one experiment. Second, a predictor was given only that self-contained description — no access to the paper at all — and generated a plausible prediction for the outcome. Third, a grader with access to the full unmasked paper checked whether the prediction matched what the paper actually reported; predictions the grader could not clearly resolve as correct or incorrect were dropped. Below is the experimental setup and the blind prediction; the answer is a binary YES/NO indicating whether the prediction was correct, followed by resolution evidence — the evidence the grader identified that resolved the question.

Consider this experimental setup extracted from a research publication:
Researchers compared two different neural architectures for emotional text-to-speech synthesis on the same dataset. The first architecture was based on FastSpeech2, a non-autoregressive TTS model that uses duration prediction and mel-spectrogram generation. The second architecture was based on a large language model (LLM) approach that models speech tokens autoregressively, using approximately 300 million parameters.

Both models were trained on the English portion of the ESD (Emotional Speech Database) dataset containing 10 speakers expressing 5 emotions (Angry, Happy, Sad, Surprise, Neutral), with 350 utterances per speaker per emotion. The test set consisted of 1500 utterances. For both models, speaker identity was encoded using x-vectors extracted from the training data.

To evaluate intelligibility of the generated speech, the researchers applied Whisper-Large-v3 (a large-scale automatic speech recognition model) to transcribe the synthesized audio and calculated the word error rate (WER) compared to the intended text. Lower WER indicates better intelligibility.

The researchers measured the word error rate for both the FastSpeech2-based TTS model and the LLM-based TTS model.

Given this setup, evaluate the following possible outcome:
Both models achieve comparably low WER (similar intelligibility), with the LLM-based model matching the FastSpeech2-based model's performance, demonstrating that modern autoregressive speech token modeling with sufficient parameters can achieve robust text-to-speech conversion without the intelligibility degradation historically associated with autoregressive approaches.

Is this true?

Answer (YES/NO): NO